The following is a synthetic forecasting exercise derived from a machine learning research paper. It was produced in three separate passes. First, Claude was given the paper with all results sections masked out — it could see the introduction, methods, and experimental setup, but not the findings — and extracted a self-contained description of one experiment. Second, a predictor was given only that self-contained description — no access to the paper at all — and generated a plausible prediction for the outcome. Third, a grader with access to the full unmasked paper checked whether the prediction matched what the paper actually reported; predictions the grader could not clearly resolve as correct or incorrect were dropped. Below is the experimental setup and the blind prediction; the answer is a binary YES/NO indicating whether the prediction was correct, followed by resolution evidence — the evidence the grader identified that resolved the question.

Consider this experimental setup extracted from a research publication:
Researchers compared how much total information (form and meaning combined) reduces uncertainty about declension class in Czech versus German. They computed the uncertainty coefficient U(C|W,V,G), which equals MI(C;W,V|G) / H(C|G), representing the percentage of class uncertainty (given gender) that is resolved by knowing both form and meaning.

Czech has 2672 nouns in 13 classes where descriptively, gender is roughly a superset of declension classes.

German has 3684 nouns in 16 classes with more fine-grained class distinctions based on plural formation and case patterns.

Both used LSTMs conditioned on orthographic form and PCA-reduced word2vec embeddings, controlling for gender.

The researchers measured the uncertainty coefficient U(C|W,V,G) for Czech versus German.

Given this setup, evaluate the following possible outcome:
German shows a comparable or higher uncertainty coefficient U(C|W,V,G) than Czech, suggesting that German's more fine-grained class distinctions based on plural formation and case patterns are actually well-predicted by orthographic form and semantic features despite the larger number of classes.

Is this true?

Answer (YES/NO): NO